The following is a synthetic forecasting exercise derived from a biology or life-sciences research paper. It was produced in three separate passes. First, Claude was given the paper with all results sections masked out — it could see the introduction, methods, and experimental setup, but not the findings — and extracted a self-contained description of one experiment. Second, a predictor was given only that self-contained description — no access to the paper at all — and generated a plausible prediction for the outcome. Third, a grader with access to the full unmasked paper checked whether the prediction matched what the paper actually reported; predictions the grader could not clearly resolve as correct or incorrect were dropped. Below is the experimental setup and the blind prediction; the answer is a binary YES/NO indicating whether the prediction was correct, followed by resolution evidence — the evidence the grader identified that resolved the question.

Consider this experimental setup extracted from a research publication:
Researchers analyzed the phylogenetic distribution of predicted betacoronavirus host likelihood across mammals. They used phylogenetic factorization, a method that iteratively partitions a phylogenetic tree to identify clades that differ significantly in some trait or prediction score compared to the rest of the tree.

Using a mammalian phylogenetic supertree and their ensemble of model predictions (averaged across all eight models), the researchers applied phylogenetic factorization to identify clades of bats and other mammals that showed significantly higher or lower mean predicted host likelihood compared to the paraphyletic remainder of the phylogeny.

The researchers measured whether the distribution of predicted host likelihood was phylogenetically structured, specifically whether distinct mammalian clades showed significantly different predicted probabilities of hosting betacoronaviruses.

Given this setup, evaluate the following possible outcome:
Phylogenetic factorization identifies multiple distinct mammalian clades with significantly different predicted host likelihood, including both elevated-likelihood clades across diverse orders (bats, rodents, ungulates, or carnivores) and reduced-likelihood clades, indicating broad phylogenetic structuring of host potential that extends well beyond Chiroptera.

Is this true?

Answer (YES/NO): NO